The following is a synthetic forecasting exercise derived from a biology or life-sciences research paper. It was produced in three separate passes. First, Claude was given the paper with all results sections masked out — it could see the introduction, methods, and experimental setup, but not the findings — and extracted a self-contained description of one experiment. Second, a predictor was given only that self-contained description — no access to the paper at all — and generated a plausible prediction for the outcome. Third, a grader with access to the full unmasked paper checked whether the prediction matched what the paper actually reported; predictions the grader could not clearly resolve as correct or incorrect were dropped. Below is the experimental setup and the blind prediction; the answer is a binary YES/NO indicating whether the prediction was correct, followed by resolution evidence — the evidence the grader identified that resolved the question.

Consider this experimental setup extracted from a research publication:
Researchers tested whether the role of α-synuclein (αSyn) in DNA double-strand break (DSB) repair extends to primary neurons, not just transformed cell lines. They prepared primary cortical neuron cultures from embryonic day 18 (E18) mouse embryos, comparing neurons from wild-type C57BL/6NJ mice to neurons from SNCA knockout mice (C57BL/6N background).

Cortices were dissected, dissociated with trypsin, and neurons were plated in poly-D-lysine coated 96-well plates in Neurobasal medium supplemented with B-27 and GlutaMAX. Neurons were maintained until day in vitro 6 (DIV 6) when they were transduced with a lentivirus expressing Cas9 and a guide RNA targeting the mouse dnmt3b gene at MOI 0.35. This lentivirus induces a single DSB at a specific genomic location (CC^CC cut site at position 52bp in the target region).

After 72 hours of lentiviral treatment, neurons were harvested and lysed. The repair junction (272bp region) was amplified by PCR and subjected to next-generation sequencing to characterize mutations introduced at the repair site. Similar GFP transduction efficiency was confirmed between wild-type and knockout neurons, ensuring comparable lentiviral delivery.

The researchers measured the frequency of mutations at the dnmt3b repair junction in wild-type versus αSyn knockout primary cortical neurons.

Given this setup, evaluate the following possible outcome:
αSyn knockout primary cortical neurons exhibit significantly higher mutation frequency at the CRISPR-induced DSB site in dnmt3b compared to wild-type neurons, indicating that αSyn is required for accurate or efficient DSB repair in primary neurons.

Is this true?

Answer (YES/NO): YES